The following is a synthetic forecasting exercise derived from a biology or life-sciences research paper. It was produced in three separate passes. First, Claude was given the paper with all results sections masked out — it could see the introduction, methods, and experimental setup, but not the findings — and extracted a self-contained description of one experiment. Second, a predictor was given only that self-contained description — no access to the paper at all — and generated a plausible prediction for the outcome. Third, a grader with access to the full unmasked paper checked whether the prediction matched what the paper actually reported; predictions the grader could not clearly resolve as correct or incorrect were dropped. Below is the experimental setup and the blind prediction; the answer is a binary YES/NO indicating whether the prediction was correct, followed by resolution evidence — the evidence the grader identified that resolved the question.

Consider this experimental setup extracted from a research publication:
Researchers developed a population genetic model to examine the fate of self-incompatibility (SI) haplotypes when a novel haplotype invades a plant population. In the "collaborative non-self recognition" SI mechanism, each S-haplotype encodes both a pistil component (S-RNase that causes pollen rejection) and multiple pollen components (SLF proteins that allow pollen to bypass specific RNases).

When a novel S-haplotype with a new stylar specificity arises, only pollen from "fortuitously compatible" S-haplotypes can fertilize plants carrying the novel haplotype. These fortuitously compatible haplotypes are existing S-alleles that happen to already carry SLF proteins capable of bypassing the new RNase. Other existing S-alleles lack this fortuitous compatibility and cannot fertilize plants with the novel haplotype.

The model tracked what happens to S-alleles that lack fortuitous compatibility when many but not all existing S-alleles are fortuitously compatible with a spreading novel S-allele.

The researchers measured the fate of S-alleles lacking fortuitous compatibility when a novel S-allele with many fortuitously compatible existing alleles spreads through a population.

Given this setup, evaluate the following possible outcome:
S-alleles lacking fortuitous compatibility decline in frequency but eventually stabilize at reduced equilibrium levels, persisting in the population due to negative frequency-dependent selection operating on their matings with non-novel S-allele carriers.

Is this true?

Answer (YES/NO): NO